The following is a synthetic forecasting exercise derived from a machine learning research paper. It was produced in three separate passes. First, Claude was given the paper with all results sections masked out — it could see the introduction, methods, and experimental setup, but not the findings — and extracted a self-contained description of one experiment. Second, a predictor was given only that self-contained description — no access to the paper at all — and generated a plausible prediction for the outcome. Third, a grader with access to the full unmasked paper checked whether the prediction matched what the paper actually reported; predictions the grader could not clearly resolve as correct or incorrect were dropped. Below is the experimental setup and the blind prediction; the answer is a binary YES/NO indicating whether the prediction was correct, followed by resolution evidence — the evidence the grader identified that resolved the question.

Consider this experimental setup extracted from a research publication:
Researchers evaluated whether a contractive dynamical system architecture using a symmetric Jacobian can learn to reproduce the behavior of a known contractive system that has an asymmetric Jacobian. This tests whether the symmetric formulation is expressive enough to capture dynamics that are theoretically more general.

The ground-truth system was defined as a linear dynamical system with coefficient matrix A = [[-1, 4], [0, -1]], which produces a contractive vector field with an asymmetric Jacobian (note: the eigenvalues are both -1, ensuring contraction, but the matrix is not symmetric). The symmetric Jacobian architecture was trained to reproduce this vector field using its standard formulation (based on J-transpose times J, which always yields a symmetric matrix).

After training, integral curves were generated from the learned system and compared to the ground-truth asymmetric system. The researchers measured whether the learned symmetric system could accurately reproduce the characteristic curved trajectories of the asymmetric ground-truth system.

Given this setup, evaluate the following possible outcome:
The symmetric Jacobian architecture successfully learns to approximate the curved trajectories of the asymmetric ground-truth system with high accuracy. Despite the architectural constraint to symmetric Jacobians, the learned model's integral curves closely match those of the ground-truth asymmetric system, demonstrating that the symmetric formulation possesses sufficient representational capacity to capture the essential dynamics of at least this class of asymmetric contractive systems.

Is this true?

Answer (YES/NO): YES